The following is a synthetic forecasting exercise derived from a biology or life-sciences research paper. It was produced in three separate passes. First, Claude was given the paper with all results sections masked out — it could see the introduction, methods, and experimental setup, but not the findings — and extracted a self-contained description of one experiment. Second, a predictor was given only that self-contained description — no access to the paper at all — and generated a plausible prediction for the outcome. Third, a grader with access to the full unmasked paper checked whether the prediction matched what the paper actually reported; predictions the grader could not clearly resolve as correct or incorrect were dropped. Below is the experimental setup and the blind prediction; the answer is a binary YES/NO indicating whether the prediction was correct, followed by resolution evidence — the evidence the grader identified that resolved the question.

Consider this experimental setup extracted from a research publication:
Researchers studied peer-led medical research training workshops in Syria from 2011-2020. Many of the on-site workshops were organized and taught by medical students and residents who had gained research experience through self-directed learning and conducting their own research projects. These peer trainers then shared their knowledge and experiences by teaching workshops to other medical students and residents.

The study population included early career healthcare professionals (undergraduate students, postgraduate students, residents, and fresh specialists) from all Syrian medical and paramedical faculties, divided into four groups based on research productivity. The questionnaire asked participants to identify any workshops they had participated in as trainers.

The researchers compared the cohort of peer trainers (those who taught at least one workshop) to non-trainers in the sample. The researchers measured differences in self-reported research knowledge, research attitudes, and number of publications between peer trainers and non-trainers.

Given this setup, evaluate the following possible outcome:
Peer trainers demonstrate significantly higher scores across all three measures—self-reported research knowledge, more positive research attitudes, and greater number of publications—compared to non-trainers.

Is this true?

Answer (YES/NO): YES